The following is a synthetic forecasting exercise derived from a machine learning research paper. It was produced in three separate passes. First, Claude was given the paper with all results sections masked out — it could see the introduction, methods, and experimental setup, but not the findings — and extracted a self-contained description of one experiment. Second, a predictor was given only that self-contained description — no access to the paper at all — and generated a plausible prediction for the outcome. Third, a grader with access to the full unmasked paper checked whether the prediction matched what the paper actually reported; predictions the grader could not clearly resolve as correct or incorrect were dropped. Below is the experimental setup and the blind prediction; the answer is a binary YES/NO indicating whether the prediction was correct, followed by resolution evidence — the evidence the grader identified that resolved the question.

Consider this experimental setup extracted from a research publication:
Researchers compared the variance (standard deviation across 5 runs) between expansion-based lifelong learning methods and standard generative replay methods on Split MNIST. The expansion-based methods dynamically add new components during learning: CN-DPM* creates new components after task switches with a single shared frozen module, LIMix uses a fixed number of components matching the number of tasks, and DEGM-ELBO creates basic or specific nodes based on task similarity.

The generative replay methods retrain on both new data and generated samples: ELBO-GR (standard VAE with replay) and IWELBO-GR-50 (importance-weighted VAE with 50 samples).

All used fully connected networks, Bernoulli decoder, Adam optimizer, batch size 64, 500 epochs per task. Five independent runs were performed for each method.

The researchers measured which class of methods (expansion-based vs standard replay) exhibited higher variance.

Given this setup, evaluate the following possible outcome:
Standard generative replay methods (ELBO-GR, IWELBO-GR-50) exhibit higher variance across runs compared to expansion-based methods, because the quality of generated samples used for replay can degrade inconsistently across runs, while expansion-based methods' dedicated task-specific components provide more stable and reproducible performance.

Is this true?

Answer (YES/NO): NO